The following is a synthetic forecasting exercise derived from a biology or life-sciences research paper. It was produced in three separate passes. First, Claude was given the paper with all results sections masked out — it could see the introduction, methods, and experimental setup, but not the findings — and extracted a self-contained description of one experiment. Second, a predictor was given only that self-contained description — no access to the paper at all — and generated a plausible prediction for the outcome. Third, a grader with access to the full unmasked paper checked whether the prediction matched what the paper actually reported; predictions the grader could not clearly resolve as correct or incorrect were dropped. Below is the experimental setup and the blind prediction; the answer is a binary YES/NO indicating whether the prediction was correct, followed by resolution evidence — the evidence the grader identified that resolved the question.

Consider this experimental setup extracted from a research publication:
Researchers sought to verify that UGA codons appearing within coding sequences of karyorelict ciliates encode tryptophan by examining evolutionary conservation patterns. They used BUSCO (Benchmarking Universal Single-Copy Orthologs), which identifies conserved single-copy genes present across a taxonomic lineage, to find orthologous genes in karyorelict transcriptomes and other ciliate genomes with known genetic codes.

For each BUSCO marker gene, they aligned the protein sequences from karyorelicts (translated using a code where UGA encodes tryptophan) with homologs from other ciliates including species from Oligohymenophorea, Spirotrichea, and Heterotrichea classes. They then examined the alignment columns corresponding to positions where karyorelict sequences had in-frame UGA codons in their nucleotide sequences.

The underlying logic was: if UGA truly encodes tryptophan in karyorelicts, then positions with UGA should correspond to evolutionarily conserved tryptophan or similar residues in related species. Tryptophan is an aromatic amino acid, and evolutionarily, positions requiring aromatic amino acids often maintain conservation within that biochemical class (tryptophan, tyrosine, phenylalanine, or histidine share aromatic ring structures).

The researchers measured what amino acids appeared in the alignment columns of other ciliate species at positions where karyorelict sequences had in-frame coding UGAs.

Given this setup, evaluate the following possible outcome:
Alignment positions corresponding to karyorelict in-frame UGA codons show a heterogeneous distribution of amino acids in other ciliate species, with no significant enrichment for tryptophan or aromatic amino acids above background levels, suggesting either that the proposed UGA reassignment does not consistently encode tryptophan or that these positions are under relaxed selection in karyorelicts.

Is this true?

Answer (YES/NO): NO